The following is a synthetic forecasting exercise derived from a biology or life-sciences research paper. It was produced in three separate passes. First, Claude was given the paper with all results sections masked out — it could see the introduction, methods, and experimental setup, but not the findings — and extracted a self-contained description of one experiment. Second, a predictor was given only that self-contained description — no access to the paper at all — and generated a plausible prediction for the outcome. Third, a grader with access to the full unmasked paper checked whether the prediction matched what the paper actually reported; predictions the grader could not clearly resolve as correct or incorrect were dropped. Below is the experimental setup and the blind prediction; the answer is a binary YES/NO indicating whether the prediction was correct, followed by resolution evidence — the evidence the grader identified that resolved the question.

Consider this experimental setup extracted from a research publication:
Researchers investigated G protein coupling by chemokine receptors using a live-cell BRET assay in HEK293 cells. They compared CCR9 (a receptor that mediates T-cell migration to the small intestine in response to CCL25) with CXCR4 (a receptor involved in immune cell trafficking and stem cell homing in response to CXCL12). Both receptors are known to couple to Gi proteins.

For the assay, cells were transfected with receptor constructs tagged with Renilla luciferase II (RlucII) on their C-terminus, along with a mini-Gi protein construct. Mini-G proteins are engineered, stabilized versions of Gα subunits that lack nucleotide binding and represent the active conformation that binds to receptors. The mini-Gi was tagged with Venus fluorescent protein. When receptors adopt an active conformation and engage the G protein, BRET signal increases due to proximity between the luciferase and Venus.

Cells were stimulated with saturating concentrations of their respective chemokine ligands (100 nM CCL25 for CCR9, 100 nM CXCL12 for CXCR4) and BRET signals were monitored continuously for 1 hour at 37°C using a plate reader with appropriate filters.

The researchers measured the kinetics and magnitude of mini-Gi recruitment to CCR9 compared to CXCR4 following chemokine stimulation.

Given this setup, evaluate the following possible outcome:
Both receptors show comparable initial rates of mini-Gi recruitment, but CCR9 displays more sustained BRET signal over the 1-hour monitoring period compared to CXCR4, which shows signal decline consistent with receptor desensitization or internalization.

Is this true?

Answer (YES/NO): NO